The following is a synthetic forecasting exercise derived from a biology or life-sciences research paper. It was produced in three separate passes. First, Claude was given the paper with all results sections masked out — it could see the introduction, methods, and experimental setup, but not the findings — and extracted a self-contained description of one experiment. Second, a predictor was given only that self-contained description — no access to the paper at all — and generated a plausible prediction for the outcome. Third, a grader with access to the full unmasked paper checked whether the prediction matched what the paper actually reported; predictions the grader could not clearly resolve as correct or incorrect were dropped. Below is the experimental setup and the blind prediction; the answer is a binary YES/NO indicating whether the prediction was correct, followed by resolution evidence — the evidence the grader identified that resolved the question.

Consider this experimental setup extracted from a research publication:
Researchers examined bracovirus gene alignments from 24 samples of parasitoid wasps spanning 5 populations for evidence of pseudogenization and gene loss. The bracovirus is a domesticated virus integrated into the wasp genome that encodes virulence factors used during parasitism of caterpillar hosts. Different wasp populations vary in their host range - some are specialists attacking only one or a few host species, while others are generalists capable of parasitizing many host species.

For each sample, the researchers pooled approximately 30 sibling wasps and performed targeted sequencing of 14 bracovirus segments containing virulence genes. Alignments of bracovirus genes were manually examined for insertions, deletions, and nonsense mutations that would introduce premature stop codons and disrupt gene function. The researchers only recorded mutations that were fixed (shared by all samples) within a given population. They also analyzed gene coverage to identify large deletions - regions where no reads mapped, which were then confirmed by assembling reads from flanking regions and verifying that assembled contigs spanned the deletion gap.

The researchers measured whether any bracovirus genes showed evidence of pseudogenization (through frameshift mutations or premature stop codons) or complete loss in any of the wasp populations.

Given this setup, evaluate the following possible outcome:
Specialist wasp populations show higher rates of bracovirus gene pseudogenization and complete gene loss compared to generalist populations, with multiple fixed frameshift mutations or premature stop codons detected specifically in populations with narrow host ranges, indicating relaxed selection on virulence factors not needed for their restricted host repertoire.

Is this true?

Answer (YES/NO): NO